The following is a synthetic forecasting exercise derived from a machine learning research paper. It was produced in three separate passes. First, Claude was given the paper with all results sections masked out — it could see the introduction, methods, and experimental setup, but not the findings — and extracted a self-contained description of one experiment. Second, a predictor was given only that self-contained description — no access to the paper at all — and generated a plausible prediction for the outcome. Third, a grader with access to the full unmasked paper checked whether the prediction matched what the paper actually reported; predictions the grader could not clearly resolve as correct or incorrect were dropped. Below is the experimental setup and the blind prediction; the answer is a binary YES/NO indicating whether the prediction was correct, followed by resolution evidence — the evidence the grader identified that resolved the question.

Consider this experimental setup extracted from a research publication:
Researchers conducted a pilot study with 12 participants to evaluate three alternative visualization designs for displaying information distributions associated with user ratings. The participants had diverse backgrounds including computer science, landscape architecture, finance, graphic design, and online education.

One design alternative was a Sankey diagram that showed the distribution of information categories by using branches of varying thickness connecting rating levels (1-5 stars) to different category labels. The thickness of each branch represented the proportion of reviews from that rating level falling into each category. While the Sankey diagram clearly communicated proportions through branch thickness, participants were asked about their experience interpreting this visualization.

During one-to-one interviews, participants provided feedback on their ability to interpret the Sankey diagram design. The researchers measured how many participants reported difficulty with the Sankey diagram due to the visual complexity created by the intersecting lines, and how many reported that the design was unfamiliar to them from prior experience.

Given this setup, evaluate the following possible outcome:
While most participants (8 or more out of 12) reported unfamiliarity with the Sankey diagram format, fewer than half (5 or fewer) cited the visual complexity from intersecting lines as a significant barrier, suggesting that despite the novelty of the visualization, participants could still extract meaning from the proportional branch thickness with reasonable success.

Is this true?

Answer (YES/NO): NO